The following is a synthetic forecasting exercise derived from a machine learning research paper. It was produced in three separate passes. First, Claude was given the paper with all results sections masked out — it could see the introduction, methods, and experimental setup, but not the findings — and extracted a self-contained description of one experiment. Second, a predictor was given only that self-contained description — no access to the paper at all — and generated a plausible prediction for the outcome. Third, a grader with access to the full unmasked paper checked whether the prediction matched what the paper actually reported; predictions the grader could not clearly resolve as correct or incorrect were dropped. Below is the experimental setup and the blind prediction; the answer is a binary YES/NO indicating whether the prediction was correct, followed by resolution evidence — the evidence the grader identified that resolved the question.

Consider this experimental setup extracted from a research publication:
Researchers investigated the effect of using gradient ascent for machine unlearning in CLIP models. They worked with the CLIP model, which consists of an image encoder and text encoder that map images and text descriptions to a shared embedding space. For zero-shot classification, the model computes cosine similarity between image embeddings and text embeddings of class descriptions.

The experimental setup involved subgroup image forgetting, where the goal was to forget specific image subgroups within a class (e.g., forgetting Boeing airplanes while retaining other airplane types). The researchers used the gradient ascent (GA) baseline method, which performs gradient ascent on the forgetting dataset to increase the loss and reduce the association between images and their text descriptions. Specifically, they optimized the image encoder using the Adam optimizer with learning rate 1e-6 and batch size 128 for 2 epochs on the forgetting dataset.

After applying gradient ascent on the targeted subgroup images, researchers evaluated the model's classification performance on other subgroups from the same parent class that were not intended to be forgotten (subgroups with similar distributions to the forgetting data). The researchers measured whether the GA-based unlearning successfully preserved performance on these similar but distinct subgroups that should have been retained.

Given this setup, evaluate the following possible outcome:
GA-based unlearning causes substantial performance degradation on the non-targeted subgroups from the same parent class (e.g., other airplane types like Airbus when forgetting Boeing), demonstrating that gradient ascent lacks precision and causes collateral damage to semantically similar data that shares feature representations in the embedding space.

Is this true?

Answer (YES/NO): YES